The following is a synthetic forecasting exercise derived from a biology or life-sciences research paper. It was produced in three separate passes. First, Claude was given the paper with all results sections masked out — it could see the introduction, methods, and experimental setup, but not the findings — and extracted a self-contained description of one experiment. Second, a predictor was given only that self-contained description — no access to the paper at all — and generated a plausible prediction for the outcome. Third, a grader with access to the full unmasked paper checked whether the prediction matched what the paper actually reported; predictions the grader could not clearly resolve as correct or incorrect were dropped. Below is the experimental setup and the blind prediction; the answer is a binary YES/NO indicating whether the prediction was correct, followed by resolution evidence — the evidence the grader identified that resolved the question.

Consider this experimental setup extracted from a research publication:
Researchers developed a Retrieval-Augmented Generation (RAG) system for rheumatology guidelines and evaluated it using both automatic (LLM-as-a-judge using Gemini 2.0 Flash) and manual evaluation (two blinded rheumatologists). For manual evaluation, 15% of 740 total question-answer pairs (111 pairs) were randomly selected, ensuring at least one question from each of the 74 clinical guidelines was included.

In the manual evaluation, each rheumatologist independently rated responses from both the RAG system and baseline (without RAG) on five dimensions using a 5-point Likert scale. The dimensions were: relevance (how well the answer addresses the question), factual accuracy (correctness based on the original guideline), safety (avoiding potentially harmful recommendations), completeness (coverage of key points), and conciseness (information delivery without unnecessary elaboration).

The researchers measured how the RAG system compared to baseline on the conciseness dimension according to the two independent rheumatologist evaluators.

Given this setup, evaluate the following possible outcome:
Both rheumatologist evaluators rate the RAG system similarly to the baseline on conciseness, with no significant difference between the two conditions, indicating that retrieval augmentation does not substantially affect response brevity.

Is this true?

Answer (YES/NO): NO